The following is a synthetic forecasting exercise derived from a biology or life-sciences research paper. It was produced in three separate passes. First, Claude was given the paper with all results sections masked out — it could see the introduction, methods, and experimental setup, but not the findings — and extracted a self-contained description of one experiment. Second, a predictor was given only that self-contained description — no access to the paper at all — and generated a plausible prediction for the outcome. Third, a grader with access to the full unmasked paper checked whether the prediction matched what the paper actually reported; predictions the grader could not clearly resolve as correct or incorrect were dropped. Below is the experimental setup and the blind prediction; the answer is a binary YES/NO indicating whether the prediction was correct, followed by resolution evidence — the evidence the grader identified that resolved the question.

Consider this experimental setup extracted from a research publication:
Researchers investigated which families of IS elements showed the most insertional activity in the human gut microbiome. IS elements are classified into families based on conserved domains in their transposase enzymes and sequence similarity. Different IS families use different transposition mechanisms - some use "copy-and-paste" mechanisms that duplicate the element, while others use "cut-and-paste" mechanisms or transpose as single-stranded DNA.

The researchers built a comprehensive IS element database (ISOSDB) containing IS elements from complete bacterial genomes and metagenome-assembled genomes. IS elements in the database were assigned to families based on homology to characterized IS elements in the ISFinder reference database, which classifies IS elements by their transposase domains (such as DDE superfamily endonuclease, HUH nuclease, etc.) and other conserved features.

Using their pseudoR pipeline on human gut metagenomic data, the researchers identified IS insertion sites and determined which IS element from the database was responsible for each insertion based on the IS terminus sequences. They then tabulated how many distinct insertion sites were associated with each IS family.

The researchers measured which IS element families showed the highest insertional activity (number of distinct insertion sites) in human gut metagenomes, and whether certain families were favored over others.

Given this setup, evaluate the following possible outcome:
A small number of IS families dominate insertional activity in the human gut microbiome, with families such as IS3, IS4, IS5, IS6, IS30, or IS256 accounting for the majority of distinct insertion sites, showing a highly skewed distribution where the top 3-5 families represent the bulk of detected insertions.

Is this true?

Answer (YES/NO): NO